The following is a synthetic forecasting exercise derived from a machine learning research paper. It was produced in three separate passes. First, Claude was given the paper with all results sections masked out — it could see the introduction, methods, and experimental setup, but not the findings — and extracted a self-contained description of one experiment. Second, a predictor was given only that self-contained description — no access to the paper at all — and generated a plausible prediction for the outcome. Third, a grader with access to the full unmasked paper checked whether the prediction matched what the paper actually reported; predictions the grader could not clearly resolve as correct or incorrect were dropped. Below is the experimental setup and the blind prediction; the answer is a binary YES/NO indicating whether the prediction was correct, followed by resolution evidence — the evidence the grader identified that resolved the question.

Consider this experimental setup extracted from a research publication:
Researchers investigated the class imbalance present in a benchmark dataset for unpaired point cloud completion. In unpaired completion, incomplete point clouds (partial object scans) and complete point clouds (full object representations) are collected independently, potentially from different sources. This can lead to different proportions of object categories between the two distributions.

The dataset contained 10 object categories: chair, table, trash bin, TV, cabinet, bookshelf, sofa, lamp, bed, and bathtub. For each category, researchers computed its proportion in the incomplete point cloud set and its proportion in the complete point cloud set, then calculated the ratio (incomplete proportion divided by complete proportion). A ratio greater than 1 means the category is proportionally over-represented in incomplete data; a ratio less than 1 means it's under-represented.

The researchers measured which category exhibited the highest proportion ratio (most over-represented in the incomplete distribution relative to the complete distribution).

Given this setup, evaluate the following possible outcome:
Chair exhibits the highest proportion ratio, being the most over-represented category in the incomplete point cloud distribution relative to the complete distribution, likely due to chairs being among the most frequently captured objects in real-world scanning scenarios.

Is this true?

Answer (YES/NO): NO